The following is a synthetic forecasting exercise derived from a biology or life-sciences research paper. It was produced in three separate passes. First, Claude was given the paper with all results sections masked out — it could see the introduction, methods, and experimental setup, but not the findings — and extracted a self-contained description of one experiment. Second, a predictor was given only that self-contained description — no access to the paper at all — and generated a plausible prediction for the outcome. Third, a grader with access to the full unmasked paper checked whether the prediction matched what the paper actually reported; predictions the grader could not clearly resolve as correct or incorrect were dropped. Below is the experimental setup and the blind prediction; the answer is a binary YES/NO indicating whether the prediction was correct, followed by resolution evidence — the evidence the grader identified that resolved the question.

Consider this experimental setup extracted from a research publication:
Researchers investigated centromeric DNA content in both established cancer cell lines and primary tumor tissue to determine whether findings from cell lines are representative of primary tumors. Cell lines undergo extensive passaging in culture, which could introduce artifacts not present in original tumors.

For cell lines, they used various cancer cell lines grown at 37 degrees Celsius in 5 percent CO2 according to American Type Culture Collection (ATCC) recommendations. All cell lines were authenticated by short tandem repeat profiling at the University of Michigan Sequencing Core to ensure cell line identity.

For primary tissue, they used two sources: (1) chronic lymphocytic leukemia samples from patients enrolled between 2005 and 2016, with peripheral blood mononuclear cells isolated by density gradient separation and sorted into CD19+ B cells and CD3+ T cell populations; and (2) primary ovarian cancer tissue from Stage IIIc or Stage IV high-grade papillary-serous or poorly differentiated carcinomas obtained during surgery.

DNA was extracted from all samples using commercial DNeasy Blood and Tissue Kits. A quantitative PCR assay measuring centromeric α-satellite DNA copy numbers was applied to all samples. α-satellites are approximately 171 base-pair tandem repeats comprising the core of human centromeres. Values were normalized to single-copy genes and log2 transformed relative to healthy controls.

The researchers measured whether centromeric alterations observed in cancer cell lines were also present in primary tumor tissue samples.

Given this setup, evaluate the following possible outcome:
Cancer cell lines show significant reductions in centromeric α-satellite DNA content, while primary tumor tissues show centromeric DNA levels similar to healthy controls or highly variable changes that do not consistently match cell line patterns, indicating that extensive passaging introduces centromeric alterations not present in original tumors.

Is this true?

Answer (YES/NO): NO